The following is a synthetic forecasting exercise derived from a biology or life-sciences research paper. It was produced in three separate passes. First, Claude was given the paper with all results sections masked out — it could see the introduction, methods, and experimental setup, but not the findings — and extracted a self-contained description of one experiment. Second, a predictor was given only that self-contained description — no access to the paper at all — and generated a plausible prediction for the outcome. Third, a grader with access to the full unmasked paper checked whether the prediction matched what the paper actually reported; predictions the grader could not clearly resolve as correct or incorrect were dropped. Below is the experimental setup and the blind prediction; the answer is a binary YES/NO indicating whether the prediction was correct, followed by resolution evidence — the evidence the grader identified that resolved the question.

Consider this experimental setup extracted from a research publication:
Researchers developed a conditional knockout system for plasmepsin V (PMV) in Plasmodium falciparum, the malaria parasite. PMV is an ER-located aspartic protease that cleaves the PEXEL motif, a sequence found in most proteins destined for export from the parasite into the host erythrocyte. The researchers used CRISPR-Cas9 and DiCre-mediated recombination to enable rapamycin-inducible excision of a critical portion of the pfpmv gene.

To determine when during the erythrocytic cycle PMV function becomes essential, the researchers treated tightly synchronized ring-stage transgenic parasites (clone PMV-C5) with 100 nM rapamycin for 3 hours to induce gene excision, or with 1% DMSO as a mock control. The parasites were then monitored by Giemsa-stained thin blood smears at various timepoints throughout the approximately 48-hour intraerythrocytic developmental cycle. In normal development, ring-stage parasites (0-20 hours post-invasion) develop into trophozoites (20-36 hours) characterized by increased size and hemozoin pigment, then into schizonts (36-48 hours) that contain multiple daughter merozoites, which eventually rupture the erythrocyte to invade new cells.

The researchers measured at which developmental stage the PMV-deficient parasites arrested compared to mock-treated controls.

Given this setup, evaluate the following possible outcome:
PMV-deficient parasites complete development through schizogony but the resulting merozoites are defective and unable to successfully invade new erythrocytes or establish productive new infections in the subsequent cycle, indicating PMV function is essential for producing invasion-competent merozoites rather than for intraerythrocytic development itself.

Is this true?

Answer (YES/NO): NO